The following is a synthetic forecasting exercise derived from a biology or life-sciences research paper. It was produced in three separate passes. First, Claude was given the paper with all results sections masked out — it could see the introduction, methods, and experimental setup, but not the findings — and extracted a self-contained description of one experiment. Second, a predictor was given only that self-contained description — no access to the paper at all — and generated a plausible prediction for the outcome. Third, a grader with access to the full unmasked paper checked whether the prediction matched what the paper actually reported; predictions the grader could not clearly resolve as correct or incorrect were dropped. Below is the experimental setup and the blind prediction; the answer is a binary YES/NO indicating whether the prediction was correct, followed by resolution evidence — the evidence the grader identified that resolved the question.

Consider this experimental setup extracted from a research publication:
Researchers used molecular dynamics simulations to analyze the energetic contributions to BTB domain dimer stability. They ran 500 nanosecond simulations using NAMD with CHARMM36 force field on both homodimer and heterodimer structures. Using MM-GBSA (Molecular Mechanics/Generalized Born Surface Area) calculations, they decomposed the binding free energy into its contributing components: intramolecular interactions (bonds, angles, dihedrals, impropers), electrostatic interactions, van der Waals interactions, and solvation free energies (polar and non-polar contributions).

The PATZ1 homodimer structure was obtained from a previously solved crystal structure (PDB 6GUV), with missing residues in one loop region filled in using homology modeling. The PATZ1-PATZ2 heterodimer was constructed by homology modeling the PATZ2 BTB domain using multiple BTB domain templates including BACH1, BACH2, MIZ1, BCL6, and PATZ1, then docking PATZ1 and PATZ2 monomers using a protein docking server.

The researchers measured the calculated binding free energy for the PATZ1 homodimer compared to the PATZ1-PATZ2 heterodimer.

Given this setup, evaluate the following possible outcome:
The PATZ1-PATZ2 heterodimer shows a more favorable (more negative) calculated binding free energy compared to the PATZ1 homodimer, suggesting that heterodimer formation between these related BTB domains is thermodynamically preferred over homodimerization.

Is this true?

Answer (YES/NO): YES